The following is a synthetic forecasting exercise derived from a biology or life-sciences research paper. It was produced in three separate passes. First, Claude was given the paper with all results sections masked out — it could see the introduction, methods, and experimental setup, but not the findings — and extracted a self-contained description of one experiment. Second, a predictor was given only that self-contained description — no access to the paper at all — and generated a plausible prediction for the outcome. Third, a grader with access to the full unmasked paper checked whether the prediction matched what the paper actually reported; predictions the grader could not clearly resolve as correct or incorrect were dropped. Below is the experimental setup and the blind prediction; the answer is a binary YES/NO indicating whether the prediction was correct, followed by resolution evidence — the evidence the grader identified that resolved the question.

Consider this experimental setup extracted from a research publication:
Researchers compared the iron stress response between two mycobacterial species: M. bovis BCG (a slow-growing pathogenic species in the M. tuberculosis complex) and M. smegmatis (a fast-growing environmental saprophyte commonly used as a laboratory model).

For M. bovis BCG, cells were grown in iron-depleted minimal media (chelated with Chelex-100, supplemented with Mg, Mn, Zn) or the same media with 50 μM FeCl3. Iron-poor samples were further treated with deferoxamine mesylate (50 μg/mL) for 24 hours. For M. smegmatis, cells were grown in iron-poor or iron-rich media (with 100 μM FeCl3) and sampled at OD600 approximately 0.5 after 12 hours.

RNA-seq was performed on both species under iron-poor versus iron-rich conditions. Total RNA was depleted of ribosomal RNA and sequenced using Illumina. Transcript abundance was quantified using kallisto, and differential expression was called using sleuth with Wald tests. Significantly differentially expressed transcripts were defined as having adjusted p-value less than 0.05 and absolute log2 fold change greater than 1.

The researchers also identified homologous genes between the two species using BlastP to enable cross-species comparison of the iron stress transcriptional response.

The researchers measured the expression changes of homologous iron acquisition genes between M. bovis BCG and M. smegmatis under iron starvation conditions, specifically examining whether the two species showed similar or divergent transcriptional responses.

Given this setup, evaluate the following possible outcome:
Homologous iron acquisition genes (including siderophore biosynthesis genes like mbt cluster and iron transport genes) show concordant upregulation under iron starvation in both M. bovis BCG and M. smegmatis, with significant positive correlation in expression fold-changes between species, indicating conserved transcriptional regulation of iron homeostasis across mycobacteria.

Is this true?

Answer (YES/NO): NO